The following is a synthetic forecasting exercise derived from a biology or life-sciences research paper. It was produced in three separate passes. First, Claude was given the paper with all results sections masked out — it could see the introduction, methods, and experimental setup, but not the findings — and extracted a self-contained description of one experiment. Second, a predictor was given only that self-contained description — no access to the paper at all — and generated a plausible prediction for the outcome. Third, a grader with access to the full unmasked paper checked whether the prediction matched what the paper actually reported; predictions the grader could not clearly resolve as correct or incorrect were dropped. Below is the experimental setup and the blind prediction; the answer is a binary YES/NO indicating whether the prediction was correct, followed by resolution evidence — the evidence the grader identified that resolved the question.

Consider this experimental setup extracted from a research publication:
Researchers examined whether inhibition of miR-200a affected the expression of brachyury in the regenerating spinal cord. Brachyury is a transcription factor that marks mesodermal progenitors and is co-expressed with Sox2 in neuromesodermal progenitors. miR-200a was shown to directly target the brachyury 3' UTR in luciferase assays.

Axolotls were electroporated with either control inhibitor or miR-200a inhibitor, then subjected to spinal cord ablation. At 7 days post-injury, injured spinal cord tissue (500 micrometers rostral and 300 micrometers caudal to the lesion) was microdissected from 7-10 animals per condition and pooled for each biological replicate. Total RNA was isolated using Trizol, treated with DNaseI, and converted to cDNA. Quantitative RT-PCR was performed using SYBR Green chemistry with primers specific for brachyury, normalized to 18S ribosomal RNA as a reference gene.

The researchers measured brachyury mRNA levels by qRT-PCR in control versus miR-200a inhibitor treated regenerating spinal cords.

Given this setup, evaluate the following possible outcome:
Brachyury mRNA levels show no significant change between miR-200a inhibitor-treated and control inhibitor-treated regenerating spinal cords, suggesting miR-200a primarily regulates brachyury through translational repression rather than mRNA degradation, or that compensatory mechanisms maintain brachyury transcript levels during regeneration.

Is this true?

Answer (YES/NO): NO